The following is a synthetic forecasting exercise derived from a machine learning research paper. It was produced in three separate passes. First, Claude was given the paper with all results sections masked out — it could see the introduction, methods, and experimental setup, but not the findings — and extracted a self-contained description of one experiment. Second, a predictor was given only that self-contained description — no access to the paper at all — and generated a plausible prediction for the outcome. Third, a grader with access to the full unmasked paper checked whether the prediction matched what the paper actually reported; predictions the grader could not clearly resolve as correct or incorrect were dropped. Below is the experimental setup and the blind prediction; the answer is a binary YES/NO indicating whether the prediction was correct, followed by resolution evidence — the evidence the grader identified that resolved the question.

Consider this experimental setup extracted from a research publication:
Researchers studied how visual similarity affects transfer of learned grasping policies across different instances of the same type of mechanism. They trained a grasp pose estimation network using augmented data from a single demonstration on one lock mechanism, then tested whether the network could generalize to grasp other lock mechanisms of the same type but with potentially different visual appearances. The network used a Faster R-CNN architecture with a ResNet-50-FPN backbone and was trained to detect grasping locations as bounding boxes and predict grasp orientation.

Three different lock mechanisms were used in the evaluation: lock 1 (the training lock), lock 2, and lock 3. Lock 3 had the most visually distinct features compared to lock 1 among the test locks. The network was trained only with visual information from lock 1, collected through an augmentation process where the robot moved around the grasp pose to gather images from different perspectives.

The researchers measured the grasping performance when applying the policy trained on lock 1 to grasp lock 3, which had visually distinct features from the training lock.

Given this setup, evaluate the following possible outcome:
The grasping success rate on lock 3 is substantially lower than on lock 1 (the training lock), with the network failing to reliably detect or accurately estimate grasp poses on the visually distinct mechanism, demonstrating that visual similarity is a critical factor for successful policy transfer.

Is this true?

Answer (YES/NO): NO